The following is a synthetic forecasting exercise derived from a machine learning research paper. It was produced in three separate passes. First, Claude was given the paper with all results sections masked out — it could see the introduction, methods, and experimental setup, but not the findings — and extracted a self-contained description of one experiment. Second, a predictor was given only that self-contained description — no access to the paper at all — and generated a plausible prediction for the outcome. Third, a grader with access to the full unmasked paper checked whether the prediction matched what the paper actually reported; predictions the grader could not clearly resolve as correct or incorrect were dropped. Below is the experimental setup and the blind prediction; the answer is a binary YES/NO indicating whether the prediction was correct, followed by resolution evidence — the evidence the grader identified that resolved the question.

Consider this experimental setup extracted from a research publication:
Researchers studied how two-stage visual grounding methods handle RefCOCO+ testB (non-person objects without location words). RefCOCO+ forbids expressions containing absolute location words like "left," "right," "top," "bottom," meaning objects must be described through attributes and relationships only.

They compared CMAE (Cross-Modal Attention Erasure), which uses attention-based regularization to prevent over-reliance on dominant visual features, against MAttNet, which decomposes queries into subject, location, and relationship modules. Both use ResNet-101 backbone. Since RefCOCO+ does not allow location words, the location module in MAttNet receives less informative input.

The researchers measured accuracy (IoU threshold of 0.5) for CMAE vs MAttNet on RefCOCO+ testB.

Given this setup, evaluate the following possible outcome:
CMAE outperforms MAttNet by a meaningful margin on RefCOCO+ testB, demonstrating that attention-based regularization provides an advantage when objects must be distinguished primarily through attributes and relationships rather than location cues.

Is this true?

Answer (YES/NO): YES